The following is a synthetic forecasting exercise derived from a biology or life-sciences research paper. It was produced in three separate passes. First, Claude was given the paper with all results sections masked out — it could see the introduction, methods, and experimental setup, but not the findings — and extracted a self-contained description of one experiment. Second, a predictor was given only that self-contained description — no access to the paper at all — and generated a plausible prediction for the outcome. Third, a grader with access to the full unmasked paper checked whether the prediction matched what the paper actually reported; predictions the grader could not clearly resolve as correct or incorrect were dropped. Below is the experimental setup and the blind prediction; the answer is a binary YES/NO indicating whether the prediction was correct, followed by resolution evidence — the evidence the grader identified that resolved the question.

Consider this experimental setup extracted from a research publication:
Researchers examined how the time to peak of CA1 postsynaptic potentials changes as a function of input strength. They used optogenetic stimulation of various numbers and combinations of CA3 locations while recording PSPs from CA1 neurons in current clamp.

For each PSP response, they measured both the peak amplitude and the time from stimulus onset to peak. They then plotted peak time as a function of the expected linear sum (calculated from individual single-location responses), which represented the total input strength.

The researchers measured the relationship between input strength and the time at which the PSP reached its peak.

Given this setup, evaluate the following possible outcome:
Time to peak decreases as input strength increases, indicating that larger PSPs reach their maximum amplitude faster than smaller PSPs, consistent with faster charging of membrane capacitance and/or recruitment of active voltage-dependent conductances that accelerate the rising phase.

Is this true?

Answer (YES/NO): NO